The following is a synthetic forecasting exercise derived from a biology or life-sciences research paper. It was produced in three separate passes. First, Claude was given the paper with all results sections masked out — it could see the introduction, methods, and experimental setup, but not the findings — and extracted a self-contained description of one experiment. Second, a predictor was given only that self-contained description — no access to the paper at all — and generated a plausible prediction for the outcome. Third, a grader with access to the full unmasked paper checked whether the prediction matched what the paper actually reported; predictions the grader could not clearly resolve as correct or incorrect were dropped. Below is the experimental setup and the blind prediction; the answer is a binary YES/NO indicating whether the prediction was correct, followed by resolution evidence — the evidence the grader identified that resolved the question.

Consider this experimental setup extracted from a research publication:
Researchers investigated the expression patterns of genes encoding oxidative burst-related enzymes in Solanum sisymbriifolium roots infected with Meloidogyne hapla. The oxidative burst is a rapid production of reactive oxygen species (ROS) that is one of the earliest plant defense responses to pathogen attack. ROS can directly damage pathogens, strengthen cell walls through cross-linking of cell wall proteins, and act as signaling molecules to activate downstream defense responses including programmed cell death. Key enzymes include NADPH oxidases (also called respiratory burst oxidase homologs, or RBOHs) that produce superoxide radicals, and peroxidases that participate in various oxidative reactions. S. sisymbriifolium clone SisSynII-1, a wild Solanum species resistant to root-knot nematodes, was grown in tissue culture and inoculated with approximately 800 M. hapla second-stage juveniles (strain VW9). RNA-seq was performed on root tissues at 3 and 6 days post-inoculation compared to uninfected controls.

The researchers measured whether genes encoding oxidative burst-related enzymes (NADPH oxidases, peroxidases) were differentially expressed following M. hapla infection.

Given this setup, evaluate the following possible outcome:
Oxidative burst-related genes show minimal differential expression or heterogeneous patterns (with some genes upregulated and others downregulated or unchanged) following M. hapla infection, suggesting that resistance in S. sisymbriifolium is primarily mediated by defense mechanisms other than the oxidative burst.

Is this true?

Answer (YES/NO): NO